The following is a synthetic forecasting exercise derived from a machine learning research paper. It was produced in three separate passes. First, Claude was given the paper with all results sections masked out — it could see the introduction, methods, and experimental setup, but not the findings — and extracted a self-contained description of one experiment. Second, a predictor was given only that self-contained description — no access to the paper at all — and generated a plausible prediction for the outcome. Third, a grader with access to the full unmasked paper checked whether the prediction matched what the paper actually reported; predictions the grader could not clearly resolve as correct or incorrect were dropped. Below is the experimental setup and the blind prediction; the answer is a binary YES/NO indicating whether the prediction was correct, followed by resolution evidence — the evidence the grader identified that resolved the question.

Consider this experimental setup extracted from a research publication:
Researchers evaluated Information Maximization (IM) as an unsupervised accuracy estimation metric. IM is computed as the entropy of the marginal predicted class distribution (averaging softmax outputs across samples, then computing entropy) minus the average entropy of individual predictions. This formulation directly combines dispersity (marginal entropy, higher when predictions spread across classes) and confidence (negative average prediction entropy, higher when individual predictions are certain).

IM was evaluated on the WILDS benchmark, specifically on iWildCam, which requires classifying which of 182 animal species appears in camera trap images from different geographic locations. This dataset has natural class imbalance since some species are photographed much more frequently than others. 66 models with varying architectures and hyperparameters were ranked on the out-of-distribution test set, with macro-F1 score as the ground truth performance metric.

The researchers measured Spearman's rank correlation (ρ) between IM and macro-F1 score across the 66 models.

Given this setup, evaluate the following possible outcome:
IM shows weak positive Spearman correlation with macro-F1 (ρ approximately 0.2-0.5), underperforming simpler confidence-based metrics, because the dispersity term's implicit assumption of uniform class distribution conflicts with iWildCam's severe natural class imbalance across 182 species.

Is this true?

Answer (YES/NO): NO